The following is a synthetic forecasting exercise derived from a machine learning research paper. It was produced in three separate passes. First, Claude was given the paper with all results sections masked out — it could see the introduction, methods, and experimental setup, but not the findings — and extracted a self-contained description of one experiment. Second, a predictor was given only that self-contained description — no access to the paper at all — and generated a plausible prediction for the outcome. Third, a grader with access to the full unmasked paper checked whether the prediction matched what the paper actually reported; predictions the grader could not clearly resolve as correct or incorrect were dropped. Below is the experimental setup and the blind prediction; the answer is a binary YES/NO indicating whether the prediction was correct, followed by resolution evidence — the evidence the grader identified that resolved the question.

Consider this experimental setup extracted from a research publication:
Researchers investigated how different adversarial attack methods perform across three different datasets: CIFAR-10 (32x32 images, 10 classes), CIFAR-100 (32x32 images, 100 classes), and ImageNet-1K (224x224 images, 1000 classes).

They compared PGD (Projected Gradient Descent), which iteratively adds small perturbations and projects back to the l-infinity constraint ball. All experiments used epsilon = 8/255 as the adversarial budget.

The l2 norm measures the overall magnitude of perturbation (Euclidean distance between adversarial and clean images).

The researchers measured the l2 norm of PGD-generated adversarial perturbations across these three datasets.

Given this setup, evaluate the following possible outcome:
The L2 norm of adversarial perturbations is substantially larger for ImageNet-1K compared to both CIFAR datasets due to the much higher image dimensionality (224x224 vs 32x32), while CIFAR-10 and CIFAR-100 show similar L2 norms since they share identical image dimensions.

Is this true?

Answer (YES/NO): YES